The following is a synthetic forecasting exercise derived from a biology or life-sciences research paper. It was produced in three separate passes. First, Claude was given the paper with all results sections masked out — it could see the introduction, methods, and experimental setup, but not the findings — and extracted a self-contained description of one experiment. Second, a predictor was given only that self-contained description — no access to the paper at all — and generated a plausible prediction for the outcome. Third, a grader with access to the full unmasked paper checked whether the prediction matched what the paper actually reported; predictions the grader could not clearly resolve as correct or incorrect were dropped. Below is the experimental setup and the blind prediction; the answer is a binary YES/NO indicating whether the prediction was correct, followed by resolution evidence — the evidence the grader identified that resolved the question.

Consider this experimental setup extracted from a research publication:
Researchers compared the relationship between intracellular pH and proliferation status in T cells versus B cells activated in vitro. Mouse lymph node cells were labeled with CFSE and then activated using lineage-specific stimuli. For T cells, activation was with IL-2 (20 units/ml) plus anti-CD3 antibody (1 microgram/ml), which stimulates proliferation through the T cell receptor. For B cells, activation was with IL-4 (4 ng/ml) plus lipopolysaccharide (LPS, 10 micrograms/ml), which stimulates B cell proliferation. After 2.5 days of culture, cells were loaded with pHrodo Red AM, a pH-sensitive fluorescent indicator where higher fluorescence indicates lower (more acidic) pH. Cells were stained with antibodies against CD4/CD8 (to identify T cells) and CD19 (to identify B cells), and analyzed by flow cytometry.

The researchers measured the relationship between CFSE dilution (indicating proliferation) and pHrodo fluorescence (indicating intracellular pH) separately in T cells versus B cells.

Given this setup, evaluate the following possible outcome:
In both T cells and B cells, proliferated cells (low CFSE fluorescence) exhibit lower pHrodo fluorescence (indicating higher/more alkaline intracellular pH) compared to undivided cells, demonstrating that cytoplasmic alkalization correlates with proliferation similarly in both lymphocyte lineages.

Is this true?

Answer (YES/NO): YES